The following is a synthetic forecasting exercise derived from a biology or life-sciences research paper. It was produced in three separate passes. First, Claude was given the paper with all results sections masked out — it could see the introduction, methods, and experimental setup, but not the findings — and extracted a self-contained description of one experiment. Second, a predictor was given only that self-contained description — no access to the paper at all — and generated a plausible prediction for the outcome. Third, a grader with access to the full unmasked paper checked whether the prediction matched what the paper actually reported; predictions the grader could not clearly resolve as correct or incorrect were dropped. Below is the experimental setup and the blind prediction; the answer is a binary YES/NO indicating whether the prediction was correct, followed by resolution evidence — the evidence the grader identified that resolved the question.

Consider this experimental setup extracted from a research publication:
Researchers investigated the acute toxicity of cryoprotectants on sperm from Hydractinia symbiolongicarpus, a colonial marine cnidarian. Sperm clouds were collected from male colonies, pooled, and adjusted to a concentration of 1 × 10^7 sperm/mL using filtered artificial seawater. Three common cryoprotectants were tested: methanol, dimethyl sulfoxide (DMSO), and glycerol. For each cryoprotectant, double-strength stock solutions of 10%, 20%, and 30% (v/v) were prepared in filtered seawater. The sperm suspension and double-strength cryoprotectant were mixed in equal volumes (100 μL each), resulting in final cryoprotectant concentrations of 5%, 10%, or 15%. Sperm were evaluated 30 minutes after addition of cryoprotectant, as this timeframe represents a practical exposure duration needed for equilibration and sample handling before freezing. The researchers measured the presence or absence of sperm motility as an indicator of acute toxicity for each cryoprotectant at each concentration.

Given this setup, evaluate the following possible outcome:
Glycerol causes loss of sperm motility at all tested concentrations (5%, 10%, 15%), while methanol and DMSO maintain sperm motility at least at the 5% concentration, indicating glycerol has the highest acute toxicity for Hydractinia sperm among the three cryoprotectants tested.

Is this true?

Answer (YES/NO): YES